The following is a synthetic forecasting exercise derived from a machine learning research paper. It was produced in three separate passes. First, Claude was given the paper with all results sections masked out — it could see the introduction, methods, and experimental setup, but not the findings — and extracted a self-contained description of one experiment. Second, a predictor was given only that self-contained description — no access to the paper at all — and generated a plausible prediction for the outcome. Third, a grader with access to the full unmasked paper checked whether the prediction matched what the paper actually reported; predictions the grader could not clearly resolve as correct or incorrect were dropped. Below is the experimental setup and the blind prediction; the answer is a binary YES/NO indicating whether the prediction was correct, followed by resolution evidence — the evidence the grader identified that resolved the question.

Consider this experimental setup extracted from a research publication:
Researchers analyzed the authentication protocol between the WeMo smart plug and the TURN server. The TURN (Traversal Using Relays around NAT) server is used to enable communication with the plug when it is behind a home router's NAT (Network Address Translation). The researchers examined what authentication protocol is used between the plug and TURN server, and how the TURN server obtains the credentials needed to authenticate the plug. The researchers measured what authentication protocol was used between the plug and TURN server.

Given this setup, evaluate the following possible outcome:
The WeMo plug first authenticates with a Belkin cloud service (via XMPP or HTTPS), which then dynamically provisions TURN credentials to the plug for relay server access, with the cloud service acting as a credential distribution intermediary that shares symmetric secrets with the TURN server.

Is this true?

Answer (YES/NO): NO